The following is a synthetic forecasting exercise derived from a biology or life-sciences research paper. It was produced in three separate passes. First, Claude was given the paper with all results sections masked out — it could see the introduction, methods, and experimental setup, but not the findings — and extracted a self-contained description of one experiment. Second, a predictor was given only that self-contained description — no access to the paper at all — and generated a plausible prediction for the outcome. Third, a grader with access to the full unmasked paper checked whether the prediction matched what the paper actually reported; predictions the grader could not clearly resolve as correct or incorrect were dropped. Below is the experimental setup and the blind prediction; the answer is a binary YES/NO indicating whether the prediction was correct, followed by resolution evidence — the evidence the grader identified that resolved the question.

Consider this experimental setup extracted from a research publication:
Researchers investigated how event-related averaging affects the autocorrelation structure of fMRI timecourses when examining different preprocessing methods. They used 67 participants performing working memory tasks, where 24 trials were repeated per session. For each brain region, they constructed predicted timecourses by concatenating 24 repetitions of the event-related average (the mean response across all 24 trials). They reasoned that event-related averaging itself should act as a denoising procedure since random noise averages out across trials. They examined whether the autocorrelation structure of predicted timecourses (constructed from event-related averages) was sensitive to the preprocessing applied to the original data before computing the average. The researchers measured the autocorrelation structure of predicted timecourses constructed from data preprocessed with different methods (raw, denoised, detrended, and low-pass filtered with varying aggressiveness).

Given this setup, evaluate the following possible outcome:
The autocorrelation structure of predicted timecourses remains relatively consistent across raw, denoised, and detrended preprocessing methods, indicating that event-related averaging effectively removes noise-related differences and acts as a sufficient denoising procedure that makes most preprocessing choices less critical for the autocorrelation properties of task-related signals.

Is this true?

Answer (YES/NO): YES